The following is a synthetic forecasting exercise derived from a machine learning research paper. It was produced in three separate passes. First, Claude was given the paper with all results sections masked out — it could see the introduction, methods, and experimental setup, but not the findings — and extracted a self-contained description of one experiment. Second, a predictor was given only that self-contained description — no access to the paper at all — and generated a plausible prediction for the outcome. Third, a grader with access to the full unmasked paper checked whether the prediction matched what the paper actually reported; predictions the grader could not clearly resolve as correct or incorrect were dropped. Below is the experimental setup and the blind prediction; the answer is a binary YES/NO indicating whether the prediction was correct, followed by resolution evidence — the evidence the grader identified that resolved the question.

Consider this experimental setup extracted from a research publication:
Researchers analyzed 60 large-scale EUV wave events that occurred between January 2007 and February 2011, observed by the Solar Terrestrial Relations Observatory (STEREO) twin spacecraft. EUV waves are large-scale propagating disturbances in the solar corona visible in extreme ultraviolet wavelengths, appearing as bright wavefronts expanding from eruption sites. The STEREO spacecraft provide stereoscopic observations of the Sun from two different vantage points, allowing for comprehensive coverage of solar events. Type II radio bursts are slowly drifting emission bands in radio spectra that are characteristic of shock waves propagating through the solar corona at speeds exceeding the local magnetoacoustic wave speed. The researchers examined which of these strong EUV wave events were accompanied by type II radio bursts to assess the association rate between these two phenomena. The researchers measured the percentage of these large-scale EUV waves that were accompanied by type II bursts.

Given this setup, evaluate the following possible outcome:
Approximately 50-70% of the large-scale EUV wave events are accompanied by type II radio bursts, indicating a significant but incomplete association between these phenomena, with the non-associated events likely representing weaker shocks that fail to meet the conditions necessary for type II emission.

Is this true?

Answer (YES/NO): NO